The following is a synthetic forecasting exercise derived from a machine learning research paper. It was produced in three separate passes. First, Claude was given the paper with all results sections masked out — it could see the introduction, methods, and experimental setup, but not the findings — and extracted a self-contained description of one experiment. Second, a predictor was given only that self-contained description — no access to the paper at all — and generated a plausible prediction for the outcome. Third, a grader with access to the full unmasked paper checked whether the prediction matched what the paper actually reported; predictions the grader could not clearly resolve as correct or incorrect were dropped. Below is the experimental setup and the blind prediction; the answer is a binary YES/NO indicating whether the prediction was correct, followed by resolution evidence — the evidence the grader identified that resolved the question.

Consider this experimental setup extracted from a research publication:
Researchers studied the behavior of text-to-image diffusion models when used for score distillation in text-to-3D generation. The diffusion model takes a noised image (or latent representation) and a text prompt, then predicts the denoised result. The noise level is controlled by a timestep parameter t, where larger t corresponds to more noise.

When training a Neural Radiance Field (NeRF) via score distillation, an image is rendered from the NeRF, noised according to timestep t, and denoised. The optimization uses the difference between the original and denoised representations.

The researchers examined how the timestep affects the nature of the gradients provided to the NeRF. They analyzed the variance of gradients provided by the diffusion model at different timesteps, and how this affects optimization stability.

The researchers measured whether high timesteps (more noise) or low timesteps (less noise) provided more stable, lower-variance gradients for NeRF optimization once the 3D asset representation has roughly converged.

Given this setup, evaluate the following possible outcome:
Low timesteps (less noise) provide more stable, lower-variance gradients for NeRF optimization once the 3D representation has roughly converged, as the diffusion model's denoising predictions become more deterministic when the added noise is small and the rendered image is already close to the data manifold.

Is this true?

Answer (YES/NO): YES